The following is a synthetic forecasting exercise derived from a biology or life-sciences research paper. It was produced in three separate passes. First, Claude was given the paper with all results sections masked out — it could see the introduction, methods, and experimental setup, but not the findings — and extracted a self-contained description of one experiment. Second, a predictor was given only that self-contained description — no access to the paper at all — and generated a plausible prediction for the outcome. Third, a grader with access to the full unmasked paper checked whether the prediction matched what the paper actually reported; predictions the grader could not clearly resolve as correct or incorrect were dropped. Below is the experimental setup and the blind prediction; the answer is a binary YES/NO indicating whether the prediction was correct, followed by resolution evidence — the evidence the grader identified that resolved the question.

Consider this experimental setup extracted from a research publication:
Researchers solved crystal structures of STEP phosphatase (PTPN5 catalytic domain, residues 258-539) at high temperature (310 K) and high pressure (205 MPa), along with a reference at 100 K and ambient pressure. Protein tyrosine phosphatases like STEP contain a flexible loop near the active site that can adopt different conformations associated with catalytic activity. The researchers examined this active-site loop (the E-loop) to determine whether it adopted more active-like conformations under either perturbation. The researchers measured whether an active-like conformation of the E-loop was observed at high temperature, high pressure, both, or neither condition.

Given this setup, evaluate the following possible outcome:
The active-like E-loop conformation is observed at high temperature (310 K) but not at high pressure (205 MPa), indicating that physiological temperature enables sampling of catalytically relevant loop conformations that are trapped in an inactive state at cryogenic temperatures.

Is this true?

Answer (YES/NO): NO